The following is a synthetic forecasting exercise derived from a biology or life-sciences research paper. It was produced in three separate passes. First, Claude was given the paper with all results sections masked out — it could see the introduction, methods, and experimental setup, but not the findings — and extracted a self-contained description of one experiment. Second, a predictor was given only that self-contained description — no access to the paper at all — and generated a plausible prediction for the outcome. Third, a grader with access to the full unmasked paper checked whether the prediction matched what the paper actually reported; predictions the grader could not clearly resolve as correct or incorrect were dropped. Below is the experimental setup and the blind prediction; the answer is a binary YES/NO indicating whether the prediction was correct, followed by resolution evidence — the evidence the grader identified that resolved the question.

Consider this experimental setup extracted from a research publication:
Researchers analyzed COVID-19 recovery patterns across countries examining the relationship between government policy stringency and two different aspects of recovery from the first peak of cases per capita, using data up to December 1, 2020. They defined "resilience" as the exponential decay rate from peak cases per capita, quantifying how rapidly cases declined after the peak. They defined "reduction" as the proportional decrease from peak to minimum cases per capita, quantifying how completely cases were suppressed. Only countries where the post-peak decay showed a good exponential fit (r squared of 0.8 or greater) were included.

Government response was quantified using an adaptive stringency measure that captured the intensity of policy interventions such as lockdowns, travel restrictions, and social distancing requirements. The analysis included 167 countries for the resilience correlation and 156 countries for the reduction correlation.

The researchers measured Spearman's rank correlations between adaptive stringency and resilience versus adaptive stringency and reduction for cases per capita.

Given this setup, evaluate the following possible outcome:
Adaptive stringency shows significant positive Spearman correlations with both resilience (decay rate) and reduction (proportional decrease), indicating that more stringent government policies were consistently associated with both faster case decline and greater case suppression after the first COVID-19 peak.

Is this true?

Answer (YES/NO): YES